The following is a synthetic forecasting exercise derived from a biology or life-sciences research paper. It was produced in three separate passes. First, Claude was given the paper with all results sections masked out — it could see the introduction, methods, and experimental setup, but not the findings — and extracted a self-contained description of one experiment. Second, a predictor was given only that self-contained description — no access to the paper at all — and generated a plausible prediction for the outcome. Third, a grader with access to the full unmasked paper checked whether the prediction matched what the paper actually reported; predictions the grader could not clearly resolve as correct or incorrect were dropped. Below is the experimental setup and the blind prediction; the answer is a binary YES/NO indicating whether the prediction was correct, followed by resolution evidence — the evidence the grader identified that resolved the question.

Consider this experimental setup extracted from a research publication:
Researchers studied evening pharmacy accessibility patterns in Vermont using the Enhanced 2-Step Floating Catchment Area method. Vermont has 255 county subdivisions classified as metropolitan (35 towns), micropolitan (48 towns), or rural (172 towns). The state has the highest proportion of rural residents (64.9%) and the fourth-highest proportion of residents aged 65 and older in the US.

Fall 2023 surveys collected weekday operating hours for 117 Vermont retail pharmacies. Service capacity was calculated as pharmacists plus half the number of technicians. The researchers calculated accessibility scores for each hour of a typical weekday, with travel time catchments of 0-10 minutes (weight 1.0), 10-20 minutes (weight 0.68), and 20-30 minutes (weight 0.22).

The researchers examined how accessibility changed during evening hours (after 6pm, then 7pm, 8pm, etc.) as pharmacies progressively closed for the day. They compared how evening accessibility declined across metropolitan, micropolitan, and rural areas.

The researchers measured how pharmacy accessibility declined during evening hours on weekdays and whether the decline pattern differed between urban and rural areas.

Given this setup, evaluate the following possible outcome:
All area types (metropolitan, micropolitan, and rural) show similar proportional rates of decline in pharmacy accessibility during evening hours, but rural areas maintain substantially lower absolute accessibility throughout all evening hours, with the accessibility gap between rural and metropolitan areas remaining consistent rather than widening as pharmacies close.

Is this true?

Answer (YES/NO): NO